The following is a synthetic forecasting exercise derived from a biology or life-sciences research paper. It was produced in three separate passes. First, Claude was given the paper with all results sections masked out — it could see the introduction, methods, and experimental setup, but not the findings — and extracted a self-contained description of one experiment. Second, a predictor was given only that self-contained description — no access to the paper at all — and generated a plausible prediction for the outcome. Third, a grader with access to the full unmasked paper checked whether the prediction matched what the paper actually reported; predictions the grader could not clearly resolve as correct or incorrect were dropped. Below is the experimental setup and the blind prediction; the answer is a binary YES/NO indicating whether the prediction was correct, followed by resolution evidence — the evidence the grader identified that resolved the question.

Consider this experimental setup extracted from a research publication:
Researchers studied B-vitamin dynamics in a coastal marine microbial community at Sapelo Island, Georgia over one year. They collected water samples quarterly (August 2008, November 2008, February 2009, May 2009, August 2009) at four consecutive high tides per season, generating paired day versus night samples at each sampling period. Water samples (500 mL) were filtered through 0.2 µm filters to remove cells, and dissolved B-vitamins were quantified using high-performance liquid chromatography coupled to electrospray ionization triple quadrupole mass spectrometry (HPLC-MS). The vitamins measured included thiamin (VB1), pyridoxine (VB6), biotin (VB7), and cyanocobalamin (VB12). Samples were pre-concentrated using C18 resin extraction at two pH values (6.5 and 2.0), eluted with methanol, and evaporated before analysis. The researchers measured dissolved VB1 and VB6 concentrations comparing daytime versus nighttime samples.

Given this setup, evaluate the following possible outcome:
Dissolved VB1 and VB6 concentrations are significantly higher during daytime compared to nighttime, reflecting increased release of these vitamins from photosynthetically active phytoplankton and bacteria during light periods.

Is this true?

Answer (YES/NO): NO